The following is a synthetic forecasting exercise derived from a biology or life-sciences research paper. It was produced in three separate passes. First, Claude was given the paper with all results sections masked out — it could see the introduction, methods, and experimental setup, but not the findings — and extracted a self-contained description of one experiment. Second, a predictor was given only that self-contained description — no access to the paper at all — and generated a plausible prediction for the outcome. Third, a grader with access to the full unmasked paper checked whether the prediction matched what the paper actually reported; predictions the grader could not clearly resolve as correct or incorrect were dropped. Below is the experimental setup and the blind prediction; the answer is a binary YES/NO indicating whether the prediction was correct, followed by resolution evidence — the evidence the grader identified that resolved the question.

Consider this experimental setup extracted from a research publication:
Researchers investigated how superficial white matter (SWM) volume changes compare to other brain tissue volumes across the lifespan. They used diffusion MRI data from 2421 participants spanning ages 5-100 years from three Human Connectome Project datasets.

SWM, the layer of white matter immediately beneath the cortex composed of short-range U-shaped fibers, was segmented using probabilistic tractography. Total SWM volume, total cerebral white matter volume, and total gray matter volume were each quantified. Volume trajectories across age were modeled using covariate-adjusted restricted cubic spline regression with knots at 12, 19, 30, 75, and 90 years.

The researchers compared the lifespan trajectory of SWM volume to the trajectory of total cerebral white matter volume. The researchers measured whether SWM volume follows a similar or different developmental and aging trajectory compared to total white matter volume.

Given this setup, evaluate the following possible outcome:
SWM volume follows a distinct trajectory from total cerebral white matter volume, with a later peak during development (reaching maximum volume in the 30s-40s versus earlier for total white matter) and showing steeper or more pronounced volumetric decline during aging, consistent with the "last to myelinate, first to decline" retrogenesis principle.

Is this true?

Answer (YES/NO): NO